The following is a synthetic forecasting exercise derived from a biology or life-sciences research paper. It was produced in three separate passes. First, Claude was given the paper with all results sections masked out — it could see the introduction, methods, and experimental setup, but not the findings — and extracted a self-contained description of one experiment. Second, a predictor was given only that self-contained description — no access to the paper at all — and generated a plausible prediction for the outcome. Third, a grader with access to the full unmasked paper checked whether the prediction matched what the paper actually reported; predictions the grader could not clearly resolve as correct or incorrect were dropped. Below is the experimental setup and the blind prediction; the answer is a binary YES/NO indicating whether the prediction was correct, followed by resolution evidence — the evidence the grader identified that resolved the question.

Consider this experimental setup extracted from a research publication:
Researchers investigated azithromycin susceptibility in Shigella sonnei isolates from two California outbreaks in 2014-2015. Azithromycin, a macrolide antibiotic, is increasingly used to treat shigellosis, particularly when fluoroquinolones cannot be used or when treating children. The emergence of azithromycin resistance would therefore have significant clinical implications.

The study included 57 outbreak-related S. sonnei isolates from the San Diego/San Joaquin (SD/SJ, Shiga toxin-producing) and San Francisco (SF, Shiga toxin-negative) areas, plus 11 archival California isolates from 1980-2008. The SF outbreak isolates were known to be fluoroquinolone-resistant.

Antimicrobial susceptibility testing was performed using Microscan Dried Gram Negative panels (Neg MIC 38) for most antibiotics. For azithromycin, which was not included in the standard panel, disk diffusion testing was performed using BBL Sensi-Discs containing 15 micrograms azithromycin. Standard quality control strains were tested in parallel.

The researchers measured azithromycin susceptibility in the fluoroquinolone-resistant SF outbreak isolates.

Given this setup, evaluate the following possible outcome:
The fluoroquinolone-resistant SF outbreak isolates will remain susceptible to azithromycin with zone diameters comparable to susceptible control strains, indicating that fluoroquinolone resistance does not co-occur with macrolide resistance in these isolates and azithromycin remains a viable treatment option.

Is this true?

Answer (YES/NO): YES